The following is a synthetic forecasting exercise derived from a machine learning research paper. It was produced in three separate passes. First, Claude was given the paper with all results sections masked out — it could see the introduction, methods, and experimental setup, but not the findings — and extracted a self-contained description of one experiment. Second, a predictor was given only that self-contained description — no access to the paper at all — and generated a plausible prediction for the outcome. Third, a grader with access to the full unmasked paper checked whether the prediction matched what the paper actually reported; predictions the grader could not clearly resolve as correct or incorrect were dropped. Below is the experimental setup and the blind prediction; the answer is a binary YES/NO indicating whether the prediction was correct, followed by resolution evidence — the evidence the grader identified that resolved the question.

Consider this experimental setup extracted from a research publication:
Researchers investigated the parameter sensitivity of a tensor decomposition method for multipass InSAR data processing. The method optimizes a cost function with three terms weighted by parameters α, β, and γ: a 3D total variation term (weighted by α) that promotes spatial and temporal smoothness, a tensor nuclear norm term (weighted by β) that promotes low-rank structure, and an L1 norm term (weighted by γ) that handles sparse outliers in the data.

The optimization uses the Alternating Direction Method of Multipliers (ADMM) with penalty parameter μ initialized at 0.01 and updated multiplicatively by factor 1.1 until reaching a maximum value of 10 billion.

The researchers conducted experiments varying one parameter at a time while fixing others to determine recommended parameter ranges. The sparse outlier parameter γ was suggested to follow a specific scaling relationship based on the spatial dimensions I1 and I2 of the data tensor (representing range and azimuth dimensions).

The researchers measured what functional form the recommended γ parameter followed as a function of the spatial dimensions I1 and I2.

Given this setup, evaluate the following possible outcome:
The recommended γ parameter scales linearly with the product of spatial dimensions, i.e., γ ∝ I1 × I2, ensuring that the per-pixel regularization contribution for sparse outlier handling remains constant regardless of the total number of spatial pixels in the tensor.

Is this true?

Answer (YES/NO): NO